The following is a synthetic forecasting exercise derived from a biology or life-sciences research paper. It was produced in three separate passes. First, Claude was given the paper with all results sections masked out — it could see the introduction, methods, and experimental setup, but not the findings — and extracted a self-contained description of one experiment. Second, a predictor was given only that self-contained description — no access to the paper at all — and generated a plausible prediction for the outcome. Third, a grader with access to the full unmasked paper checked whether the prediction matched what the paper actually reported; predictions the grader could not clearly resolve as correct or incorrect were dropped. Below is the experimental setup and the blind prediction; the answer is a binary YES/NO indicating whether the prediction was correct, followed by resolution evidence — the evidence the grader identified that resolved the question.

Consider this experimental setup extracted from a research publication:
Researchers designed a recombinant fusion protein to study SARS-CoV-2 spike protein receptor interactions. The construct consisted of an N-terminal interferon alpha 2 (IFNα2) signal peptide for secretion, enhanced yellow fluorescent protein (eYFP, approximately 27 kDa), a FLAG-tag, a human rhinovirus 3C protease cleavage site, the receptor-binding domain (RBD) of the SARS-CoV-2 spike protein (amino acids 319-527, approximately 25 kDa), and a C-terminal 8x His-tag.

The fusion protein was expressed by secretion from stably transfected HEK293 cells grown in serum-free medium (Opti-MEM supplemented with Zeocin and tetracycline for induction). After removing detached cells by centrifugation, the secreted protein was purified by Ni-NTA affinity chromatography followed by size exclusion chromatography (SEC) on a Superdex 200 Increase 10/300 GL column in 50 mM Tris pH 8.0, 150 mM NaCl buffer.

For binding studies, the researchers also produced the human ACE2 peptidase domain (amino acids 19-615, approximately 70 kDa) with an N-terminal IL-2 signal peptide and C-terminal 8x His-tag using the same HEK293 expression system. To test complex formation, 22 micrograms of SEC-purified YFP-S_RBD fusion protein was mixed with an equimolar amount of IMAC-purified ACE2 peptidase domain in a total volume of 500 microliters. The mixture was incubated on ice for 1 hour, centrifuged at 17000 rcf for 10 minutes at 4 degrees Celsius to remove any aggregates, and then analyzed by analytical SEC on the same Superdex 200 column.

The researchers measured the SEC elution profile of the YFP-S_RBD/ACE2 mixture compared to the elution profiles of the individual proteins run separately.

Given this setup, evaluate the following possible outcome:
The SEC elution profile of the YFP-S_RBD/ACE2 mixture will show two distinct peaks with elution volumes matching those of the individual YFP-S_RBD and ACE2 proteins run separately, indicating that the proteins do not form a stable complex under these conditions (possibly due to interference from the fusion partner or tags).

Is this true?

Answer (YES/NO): NO